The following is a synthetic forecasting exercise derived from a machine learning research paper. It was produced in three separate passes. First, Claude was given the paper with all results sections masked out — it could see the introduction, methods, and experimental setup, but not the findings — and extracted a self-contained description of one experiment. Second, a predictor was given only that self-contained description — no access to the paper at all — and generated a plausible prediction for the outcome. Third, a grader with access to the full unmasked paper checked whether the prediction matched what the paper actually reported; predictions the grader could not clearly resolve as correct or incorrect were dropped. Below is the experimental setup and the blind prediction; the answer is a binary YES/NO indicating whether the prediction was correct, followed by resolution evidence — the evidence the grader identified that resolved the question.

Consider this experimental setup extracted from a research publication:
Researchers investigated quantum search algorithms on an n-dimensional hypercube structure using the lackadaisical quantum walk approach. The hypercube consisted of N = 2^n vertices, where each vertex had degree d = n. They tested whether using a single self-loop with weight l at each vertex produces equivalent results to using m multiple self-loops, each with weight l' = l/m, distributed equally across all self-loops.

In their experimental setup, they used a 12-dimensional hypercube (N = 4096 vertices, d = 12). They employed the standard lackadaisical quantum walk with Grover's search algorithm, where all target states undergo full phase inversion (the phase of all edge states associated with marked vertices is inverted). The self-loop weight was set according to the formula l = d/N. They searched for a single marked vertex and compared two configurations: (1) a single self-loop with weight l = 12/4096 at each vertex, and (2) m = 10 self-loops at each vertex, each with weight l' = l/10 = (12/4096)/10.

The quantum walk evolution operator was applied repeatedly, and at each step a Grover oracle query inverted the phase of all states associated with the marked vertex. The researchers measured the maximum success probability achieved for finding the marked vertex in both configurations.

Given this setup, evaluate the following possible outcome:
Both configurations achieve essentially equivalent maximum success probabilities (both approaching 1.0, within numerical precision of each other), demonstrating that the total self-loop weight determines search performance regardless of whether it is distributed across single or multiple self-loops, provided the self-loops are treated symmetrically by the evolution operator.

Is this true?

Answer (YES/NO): NO